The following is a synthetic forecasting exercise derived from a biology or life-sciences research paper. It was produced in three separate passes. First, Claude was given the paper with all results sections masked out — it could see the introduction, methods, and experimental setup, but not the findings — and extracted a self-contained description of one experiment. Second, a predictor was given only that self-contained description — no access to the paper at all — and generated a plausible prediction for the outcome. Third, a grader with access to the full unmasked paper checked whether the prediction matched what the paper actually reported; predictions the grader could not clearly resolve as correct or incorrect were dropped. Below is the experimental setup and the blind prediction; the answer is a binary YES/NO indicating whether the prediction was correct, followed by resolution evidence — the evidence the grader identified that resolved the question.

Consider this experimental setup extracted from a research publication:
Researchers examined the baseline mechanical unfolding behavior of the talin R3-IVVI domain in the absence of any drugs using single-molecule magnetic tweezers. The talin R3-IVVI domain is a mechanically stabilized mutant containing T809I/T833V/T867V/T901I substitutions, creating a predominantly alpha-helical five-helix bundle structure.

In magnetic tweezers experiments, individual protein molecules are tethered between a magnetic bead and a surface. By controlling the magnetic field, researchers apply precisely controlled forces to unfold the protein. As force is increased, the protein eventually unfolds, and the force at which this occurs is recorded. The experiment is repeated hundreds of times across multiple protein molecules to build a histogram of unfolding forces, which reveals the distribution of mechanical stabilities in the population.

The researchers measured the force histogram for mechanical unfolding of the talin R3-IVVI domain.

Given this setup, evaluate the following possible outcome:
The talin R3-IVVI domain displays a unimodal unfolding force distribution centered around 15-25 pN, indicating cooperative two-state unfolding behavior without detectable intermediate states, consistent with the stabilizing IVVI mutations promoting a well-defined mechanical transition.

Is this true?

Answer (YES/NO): NO